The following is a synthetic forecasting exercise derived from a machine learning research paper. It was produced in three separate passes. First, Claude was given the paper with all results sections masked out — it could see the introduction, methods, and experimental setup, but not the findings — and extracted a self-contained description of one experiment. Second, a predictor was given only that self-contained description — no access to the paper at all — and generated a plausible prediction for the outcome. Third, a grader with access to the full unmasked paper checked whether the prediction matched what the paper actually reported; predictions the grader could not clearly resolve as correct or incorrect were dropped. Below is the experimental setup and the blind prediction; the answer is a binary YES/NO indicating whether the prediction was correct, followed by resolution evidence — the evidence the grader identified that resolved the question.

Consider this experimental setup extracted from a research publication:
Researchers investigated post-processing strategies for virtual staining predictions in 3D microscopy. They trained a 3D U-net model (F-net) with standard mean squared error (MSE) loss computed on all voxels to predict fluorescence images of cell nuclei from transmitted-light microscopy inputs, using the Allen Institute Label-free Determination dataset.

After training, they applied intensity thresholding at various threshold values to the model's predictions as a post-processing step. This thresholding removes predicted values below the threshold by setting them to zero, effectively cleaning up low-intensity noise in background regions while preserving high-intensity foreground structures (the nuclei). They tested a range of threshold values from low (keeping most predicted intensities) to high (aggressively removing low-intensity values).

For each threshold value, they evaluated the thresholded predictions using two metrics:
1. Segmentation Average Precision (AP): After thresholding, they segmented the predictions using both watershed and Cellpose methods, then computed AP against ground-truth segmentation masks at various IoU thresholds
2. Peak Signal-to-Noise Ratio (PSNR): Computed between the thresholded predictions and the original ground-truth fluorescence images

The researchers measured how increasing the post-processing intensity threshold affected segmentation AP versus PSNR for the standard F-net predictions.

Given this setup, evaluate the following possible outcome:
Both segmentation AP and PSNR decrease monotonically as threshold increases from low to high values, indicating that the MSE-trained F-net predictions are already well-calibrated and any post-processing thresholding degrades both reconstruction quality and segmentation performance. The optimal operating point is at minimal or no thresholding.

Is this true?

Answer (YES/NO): NO